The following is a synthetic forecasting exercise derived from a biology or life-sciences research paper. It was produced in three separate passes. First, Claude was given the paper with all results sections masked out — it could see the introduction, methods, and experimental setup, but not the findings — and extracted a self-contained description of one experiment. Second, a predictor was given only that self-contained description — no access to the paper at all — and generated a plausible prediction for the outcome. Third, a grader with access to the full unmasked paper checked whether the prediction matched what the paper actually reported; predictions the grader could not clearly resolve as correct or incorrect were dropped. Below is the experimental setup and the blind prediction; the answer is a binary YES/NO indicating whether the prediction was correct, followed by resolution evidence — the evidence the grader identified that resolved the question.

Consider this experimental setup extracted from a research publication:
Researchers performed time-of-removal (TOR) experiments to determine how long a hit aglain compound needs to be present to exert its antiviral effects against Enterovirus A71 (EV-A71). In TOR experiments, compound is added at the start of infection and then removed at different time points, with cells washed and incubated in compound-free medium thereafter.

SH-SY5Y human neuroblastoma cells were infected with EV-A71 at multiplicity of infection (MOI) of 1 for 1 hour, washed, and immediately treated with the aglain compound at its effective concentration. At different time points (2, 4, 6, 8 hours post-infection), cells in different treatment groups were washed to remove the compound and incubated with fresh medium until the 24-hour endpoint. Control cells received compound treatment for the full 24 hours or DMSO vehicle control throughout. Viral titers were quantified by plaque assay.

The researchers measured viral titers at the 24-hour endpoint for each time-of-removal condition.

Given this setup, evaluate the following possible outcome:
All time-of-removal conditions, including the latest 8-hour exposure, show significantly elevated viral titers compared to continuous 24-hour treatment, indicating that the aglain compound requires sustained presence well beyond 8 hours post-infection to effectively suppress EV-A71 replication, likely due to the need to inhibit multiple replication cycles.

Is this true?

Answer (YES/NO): NO